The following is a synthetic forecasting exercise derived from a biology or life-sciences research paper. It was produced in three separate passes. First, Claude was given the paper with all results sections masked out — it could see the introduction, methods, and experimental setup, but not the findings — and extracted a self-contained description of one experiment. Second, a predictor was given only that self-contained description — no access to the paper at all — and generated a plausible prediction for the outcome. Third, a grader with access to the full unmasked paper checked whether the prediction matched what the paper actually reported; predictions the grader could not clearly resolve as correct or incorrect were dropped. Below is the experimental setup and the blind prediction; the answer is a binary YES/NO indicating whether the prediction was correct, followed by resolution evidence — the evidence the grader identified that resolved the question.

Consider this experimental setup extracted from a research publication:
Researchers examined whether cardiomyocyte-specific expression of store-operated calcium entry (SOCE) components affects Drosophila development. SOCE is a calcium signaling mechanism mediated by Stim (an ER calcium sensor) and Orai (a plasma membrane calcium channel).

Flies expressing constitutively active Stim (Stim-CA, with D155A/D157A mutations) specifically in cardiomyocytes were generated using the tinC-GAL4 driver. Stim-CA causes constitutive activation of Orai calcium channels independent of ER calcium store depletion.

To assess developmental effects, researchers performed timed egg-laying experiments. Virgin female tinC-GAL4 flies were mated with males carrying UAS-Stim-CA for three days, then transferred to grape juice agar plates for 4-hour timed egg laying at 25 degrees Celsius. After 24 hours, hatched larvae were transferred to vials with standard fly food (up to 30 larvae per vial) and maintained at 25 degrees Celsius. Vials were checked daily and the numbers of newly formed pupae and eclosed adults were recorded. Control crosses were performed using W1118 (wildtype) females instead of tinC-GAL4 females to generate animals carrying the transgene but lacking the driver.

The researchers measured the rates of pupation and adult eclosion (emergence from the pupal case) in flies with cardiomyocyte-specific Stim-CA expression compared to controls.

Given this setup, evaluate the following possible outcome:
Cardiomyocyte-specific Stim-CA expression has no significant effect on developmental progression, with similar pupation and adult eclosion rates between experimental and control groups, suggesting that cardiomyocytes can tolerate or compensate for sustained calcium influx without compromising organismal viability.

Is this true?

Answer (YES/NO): NO